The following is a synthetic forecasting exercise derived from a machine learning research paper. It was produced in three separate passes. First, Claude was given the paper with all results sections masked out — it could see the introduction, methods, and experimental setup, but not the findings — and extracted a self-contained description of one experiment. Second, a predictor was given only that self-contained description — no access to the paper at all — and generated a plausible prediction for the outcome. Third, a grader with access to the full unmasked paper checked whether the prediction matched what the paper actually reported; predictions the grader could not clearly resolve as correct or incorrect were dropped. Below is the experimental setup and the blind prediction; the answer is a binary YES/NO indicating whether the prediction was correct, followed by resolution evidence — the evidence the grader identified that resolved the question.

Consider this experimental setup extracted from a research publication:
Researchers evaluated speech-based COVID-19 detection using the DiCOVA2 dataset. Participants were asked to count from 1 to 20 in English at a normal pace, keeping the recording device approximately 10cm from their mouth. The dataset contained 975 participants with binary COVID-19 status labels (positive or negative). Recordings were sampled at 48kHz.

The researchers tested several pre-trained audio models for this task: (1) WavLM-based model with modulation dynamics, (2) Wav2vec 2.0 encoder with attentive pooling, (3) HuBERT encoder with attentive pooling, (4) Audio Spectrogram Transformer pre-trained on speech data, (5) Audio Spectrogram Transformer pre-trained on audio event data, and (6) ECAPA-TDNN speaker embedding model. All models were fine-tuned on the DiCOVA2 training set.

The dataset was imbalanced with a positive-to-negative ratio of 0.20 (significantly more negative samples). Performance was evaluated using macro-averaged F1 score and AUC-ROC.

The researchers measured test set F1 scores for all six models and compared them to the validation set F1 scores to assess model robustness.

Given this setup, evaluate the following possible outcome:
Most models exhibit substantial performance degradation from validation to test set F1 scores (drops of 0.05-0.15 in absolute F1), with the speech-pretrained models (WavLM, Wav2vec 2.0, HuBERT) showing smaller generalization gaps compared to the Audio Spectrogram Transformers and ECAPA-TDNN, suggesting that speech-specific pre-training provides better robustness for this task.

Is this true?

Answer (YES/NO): NO